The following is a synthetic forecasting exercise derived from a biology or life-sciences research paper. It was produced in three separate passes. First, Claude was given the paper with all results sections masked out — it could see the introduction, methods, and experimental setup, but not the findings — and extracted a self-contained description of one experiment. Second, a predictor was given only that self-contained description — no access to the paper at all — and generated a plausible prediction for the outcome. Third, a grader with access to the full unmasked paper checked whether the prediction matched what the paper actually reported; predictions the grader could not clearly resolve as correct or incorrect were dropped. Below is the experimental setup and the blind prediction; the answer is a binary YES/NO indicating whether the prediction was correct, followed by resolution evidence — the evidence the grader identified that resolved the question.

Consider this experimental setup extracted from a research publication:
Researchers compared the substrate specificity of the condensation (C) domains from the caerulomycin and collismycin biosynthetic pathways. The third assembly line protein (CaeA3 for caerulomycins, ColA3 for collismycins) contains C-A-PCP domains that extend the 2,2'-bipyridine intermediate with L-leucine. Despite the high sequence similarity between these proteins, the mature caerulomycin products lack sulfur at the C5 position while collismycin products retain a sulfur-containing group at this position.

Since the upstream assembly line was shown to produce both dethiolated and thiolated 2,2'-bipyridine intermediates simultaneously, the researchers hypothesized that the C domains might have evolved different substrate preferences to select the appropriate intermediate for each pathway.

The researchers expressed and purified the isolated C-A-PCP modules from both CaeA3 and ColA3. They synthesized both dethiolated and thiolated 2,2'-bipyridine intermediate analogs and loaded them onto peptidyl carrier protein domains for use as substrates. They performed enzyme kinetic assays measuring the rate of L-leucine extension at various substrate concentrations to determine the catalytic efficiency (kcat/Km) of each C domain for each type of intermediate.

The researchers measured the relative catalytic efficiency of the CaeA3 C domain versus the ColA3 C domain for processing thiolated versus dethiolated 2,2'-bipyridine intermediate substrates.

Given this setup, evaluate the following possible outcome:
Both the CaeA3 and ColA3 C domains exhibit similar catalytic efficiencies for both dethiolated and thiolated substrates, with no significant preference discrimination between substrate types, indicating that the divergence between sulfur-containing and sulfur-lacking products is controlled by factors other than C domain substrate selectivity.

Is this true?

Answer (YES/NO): NO